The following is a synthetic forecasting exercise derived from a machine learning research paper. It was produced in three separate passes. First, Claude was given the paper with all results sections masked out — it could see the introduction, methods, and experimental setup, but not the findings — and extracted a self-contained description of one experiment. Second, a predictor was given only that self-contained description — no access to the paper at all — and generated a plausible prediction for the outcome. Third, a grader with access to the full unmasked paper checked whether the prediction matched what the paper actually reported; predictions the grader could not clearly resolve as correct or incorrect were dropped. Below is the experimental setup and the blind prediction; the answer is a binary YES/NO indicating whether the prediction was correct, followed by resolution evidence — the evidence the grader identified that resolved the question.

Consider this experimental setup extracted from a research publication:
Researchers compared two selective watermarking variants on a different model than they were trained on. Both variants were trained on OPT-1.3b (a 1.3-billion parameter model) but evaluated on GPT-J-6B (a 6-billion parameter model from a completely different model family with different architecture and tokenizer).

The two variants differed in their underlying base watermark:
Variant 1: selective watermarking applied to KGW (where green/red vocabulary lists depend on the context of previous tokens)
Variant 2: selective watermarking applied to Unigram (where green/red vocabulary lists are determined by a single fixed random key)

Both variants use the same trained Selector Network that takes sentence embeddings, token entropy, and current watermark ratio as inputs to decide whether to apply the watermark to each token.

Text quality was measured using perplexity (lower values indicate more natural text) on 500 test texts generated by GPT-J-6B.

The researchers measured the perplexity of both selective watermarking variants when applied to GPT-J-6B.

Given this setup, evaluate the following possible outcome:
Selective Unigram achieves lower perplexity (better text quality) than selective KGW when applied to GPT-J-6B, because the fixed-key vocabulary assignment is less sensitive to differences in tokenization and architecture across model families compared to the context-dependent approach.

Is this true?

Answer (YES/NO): YES